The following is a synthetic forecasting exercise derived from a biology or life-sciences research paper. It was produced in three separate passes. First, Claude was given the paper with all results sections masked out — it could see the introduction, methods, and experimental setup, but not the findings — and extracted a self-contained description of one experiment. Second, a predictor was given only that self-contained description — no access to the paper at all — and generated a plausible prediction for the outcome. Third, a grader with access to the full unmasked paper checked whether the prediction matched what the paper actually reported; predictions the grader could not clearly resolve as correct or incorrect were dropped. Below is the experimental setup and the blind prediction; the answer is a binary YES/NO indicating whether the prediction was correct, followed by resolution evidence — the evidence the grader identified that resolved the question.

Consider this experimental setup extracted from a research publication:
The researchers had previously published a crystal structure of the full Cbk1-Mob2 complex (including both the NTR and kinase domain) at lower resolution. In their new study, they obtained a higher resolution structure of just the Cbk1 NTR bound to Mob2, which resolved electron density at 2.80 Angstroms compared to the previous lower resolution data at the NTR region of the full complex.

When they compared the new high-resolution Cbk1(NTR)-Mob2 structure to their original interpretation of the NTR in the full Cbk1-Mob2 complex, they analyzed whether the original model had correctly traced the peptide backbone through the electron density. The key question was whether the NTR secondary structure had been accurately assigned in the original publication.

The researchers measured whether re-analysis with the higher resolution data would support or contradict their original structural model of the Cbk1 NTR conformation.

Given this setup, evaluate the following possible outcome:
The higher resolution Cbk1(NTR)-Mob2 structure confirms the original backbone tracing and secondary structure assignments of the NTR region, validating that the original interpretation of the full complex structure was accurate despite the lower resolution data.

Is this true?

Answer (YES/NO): NO